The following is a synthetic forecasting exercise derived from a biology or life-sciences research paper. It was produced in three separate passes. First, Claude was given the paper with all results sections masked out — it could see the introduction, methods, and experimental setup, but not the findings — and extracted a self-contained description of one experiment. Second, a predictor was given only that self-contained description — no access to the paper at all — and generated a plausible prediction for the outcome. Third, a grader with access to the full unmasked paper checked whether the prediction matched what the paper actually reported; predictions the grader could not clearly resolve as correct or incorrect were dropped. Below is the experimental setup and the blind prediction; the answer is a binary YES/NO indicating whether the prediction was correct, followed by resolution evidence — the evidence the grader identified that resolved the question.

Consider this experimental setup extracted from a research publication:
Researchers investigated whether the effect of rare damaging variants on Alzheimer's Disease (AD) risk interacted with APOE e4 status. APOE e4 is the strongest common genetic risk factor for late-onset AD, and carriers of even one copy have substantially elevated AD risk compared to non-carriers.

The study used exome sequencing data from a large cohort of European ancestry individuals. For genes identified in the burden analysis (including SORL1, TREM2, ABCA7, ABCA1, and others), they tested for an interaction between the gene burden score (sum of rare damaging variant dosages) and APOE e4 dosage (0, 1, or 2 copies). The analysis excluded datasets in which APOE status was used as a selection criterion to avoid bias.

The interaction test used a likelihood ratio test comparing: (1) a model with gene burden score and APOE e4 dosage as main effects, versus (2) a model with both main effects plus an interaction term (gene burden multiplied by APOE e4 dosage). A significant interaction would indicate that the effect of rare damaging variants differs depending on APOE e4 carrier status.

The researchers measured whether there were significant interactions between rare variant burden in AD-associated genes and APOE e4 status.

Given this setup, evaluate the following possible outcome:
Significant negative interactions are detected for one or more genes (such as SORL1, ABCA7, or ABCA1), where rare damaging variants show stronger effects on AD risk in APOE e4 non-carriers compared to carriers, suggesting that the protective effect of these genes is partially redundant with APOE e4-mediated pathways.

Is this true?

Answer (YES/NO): NO